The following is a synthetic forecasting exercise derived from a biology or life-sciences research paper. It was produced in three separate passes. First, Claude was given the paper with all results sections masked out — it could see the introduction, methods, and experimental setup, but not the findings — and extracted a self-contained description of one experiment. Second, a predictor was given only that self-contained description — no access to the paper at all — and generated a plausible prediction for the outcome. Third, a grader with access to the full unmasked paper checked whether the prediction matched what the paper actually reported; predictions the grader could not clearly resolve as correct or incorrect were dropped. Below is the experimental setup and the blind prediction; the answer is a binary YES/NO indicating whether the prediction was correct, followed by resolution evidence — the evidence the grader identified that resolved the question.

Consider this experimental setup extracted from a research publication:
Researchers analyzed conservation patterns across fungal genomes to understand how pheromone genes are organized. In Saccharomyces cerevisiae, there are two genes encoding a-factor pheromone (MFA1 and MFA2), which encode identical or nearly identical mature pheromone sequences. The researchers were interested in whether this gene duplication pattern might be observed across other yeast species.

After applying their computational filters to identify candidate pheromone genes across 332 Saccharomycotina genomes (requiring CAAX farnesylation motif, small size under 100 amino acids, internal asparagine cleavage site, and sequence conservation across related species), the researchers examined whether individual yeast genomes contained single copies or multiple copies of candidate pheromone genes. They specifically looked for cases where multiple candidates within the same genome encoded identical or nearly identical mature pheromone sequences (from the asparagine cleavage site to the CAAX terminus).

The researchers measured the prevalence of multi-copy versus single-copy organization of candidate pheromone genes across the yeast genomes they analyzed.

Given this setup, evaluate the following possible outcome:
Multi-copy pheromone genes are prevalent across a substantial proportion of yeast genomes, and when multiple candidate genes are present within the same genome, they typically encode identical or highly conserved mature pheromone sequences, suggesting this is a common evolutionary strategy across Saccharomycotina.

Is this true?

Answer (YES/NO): YES